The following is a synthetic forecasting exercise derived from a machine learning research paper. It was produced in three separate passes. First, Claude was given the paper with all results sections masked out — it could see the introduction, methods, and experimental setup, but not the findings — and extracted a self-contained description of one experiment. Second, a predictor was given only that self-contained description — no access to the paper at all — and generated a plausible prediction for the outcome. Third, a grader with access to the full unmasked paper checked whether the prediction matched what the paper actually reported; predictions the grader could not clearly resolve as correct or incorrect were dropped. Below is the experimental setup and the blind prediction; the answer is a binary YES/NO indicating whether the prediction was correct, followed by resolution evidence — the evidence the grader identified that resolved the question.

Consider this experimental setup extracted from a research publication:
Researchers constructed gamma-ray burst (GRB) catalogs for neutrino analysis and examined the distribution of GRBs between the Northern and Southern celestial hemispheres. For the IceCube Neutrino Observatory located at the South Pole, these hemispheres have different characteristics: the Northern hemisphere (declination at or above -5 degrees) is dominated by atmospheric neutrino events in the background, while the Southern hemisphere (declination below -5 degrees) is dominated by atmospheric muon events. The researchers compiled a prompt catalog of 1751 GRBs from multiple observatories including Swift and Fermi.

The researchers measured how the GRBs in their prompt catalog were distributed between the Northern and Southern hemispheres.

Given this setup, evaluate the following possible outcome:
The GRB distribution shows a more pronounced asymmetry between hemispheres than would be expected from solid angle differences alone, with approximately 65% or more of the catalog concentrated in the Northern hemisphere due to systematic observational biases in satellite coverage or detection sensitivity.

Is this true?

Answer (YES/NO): NO